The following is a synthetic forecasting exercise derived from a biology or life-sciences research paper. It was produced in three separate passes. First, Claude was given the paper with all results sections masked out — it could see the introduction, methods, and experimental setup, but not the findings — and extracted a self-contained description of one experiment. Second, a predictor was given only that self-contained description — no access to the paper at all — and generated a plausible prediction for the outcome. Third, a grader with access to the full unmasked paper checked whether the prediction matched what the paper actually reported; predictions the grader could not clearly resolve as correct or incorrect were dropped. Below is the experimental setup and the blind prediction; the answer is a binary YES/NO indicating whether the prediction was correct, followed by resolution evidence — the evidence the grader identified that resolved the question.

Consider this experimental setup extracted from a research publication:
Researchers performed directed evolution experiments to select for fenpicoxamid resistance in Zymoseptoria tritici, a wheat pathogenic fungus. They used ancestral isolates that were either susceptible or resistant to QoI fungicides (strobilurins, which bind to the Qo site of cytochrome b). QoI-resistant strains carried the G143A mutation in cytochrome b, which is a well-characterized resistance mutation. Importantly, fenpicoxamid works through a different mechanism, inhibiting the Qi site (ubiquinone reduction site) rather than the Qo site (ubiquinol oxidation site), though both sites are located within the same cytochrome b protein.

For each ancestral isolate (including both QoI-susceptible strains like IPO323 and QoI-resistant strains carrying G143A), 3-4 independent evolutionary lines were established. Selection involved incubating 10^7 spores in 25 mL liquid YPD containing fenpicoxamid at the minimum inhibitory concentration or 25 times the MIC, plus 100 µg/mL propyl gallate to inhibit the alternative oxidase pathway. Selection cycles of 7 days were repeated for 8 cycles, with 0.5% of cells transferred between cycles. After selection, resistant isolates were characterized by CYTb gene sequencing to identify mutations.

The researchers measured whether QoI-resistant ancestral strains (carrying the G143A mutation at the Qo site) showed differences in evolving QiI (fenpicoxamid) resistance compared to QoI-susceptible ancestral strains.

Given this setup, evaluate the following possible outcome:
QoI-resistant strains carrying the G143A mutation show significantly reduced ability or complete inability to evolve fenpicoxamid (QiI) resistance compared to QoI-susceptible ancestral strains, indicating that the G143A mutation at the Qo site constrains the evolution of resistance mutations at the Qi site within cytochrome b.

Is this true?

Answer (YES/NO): YES